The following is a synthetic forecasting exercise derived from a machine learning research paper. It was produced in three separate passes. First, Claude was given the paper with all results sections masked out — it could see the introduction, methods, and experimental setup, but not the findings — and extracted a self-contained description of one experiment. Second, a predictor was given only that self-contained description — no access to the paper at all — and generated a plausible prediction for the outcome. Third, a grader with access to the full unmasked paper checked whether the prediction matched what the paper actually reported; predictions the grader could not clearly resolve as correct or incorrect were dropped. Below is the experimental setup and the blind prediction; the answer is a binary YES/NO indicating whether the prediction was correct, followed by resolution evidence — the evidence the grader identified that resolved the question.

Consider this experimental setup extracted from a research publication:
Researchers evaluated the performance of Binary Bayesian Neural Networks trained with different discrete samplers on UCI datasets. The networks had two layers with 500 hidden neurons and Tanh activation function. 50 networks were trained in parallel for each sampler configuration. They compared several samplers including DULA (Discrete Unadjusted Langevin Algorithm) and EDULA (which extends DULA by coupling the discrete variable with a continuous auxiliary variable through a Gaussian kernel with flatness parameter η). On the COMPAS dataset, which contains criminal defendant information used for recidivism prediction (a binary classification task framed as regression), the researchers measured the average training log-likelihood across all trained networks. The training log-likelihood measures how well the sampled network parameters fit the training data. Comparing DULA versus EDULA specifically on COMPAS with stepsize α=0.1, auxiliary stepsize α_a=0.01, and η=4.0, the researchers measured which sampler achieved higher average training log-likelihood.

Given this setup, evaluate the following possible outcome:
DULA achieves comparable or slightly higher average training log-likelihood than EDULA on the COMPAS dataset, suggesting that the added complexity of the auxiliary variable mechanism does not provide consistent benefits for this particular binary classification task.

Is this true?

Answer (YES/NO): YES